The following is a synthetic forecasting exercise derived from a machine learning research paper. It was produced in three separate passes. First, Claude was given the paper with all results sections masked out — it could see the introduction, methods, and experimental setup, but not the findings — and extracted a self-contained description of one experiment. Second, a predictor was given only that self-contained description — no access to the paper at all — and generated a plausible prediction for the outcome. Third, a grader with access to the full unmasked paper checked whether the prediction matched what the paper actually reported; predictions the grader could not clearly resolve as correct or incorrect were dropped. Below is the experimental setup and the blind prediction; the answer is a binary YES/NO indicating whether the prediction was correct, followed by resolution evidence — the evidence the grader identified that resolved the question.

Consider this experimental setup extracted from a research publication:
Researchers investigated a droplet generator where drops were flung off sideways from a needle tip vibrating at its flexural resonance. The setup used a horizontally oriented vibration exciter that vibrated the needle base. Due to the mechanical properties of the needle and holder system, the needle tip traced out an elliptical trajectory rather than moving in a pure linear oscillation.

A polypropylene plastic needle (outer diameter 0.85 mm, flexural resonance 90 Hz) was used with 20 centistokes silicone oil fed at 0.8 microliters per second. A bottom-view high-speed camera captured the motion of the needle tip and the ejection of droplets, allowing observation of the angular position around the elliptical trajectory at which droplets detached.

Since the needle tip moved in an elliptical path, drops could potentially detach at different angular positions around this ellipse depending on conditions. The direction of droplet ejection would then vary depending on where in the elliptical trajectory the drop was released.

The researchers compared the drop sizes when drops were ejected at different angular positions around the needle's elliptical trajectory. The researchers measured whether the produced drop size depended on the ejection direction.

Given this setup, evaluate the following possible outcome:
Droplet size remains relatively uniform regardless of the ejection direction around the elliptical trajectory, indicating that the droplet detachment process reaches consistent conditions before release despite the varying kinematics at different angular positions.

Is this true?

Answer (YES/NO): NO